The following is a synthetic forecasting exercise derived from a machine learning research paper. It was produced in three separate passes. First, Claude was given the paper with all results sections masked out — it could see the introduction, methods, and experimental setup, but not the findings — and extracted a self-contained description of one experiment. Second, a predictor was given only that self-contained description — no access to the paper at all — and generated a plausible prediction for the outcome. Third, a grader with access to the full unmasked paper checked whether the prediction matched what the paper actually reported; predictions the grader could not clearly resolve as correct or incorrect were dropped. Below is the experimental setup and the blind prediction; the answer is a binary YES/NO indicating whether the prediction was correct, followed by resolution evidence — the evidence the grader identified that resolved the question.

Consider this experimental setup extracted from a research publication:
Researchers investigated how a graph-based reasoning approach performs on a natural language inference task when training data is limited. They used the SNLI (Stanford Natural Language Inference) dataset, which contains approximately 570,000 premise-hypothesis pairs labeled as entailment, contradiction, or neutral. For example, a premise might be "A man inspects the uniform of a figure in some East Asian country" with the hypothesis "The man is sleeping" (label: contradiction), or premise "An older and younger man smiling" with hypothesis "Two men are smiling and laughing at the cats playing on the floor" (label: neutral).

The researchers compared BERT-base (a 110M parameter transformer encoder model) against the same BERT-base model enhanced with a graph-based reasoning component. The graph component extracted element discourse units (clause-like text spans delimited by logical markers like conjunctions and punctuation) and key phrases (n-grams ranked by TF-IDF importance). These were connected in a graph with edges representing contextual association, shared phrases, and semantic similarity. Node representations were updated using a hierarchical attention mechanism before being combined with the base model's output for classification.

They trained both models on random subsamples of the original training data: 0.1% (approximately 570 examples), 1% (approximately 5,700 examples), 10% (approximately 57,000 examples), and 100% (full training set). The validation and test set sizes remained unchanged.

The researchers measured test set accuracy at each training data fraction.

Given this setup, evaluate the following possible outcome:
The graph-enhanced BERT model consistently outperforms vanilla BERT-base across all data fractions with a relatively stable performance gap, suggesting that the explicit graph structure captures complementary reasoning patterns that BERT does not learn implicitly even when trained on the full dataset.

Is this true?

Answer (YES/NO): NO